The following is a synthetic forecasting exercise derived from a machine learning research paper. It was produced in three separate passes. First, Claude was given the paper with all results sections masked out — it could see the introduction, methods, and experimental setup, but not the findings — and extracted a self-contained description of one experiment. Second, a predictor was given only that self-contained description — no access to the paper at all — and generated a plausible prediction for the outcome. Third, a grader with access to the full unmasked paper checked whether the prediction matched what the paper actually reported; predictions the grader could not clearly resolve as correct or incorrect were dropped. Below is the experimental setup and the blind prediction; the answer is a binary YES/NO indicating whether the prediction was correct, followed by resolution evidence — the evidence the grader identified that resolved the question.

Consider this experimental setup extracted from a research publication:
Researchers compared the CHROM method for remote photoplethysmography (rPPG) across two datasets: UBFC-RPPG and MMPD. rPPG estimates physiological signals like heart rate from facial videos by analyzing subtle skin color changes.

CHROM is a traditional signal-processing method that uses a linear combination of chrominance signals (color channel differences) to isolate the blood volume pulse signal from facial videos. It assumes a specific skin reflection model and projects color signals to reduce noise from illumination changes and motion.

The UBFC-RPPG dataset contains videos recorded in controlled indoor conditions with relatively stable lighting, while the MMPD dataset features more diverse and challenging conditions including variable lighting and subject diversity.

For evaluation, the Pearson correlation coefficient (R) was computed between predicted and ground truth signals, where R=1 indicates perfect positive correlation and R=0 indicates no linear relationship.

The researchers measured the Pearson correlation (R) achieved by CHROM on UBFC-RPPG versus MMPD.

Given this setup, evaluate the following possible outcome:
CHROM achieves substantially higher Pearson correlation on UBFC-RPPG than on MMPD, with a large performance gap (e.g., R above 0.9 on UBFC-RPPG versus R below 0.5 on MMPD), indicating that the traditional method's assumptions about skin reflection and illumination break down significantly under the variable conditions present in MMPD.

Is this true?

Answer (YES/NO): NO